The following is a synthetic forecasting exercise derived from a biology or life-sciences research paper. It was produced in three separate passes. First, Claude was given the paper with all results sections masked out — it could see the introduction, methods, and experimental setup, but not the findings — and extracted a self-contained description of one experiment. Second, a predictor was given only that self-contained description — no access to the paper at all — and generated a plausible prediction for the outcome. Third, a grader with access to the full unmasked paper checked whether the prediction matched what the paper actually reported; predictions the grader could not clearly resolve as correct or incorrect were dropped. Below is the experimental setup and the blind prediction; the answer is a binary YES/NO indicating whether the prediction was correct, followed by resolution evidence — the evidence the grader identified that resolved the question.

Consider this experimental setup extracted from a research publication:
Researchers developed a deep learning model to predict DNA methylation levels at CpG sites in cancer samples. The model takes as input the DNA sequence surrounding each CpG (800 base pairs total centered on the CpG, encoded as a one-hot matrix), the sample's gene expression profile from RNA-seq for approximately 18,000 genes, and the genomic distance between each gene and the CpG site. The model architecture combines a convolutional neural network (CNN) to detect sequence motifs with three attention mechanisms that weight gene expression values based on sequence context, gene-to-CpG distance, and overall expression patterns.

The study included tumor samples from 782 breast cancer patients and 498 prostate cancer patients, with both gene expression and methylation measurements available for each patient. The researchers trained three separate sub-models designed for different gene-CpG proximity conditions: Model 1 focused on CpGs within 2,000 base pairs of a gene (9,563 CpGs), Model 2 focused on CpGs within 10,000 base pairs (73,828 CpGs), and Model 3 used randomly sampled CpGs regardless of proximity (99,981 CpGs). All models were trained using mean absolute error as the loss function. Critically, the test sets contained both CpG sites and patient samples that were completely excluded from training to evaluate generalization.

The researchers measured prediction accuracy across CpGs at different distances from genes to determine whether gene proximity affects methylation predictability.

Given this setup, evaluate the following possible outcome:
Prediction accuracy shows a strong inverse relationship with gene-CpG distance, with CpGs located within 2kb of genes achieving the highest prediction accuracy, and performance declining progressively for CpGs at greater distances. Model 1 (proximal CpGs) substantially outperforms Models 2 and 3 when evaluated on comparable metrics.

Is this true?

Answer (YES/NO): YES